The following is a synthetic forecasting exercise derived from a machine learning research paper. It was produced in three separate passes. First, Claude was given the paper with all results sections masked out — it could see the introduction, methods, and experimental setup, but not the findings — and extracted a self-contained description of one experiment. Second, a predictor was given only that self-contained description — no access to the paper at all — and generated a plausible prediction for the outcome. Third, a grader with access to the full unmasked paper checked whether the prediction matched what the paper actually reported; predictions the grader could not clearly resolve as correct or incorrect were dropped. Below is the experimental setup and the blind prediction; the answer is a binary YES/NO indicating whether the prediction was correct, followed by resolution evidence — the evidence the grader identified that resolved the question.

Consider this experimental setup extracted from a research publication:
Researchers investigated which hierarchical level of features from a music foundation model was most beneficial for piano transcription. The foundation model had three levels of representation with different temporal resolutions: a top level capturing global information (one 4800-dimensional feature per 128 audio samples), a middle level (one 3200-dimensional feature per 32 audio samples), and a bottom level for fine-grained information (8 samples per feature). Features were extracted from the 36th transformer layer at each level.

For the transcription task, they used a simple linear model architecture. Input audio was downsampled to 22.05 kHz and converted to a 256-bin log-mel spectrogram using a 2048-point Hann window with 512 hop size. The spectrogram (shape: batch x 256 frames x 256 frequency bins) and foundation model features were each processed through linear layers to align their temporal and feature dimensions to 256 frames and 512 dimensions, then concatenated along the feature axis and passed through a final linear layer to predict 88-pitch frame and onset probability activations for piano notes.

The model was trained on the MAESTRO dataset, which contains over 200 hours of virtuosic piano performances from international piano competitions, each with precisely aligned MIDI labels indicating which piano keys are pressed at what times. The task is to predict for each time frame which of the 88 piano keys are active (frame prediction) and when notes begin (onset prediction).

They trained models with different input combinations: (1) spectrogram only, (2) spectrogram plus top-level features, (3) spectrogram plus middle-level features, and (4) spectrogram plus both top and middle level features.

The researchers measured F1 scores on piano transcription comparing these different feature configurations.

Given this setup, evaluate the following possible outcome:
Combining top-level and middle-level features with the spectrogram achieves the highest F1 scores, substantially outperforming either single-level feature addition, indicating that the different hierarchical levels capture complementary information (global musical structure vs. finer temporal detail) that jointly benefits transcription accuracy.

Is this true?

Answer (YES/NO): NO